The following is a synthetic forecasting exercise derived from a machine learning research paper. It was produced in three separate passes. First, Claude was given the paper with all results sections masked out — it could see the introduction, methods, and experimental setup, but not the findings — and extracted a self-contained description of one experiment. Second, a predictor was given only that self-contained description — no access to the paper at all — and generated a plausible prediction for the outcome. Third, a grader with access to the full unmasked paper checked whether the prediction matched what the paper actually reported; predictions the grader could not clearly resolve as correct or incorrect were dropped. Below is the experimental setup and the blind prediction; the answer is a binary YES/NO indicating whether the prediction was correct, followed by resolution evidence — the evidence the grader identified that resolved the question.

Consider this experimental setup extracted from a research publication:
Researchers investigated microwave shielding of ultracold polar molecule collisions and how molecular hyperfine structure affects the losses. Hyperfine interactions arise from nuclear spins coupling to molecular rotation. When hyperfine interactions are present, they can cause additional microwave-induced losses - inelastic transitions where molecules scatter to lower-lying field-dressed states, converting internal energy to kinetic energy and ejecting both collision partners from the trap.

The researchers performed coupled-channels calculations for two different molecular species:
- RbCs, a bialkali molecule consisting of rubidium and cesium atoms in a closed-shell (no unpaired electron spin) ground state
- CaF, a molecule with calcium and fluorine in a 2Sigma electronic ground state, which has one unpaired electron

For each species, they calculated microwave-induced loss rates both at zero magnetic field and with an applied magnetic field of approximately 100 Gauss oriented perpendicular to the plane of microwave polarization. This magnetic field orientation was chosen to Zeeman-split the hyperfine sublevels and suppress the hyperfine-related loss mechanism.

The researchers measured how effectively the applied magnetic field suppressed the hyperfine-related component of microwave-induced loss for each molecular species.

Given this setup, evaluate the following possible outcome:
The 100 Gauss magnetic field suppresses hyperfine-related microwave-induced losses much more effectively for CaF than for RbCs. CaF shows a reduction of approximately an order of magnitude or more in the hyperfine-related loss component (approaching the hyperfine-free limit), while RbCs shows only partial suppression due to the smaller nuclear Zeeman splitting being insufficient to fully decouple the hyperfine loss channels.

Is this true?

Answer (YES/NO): NO